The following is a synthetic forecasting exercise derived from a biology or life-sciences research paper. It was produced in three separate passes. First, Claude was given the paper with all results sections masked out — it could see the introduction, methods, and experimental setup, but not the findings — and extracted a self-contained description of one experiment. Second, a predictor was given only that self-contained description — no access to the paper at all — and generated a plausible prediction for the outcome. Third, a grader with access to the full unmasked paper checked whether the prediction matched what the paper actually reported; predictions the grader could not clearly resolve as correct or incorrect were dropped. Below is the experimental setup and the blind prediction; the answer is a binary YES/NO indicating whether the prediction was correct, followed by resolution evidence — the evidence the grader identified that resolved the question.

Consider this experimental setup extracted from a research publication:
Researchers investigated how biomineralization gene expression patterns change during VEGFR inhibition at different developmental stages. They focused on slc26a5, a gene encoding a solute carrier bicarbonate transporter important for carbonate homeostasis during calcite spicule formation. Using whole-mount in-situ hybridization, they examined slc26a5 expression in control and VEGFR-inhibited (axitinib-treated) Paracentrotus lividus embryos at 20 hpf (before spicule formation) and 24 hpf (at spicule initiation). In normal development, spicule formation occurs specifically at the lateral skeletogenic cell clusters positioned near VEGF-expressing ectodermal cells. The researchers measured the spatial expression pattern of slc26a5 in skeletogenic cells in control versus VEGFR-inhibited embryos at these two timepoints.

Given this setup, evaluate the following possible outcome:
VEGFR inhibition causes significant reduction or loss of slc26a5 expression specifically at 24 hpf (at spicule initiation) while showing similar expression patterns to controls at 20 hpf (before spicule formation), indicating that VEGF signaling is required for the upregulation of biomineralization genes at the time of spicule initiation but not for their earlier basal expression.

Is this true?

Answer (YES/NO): YES